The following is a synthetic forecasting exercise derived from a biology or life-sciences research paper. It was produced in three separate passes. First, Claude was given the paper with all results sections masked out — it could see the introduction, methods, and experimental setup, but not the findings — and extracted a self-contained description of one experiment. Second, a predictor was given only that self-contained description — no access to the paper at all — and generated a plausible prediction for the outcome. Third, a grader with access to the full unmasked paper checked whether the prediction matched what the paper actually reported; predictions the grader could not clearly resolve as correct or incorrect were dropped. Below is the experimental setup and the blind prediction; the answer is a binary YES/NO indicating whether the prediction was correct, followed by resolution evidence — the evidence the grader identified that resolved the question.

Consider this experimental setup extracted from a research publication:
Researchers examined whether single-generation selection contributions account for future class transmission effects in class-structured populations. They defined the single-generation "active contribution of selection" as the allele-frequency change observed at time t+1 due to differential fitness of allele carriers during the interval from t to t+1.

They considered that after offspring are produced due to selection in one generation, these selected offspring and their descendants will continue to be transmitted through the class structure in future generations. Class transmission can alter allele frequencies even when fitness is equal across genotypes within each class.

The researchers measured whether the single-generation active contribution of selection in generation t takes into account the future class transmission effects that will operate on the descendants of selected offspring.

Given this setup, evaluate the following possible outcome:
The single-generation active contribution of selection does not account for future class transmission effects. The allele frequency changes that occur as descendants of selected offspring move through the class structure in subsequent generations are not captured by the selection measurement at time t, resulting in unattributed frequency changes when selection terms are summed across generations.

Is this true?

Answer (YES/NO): YES